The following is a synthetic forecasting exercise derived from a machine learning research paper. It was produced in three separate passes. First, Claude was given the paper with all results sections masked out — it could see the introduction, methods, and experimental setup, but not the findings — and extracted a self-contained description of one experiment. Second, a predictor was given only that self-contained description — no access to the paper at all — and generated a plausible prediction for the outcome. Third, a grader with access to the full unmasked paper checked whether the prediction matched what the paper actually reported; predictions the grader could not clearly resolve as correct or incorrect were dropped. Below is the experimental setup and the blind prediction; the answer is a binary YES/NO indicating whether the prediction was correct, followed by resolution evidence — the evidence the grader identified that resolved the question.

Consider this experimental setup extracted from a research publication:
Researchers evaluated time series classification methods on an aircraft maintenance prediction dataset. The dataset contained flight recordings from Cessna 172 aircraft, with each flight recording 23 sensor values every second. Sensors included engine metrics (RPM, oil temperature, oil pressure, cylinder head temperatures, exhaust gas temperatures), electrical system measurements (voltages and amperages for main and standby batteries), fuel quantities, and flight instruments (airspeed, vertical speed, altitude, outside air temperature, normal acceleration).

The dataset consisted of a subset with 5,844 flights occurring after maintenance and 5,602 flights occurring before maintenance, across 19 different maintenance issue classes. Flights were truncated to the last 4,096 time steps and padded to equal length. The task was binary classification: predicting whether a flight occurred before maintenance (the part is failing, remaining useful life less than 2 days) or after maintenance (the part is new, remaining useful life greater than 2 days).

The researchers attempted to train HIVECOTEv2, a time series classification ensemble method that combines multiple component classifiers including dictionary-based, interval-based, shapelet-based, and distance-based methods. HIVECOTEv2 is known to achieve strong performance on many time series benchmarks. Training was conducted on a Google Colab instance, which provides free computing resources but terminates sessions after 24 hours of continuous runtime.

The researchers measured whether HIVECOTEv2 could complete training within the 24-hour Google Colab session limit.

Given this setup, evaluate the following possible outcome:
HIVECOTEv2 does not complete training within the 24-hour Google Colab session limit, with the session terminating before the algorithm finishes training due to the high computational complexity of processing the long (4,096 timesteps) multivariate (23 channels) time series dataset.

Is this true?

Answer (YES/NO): YES